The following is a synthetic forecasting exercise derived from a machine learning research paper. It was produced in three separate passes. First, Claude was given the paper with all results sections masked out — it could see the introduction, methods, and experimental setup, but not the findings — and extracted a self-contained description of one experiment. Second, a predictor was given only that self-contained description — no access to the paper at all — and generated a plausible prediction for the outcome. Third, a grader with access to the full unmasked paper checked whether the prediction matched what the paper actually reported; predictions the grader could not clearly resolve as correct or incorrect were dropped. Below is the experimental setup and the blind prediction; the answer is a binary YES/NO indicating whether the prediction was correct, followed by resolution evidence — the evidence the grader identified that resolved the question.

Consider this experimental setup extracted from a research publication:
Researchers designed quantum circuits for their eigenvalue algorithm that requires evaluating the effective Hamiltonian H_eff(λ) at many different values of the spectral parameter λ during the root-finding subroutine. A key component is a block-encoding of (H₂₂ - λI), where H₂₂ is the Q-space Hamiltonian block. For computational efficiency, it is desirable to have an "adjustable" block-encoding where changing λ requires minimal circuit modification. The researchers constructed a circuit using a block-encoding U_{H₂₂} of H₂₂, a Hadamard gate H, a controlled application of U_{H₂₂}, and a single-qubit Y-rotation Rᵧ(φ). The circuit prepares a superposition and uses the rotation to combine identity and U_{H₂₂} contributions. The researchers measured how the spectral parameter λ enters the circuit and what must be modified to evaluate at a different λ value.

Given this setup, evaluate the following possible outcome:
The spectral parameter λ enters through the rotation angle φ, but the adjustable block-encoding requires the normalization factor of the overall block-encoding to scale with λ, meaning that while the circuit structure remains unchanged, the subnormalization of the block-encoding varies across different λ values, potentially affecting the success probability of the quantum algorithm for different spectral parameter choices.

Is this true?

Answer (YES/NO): YES